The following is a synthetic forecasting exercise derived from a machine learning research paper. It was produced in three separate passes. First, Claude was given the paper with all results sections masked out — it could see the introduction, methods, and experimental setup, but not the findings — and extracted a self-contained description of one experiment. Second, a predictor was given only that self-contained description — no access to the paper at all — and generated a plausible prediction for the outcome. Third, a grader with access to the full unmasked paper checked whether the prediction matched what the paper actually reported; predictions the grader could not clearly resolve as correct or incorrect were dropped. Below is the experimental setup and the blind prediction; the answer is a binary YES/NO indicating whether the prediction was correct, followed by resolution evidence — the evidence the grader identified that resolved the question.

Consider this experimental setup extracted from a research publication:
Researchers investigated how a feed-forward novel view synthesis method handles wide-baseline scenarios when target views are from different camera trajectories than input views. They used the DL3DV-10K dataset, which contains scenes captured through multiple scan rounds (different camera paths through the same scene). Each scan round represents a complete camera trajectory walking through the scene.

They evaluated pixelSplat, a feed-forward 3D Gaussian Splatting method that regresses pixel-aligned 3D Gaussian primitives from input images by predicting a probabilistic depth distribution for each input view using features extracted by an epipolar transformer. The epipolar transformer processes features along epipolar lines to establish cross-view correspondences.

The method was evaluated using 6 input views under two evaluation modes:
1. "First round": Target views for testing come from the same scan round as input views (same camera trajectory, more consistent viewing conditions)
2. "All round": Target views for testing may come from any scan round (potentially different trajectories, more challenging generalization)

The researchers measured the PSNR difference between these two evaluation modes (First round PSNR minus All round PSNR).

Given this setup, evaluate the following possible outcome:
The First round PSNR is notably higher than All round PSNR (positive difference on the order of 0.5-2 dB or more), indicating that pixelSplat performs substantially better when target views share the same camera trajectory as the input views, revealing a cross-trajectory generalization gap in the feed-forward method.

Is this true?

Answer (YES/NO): YES